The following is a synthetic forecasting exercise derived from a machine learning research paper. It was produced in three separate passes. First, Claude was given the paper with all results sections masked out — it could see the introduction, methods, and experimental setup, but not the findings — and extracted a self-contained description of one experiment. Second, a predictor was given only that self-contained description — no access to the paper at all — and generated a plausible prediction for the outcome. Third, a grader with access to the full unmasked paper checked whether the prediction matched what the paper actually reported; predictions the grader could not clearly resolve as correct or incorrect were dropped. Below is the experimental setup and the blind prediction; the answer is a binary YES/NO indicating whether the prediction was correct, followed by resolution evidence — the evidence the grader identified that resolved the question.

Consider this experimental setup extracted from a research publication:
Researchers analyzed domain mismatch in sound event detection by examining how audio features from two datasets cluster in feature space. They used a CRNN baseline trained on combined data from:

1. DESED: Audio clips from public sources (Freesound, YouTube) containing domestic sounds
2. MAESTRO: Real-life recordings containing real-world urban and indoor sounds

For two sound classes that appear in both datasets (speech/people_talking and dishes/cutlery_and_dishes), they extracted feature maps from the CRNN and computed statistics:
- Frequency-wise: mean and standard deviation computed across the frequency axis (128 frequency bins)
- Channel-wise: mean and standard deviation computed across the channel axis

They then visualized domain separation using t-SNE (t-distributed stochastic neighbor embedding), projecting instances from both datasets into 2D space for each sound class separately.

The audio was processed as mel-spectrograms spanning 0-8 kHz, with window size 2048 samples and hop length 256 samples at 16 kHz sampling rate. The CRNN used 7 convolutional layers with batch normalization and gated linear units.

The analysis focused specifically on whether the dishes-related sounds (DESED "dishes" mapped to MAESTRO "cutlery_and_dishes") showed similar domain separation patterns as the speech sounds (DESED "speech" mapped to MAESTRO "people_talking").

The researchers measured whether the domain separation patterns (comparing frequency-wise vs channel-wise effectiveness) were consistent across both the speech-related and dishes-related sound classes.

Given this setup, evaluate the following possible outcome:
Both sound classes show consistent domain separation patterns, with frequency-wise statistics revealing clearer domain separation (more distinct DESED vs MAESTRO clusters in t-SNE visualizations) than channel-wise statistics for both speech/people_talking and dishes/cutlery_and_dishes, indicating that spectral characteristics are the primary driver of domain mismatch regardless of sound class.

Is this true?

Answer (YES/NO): YES